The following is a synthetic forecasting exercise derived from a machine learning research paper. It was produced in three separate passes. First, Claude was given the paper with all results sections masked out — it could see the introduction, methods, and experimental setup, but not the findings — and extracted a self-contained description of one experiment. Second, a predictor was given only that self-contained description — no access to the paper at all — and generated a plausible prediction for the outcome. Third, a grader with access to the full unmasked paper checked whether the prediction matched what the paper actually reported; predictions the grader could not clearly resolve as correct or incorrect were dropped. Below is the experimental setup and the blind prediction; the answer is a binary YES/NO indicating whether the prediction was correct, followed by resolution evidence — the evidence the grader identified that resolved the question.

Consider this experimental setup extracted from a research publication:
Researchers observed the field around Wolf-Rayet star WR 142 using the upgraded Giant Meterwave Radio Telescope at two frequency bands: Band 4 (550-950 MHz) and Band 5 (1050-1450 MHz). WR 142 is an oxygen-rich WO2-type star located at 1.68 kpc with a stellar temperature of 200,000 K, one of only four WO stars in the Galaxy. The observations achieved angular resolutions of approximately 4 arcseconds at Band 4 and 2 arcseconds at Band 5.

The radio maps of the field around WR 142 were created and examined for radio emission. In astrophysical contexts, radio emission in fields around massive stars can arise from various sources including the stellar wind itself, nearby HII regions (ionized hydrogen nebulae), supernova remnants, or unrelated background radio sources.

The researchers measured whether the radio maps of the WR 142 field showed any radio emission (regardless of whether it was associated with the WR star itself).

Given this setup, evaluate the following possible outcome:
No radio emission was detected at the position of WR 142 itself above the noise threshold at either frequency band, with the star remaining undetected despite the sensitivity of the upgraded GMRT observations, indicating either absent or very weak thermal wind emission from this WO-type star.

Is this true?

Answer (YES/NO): YES